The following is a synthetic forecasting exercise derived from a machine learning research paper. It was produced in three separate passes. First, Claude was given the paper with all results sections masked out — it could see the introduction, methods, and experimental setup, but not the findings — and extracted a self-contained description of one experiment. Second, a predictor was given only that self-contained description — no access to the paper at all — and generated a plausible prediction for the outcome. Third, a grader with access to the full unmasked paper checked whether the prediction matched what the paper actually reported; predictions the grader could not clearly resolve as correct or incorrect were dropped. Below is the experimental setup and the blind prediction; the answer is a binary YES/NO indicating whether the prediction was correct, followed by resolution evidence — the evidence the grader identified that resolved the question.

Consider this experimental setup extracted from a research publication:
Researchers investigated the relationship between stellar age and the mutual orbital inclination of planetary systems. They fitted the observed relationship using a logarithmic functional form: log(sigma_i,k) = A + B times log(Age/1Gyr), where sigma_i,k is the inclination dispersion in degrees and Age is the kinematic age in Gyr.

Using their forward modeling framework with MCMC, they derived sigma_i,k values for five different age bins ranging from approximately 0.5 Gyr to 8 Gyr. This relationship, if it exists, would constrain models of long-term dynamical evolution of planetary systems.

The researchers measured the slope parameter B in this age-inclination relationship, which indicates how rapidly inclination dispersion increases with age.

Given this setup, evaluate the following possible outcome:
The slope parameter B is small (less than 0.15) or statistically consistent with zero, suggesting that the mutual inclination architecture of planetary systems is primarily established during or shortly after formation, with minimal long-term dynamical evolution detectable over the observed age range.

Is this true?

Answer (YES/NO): NO